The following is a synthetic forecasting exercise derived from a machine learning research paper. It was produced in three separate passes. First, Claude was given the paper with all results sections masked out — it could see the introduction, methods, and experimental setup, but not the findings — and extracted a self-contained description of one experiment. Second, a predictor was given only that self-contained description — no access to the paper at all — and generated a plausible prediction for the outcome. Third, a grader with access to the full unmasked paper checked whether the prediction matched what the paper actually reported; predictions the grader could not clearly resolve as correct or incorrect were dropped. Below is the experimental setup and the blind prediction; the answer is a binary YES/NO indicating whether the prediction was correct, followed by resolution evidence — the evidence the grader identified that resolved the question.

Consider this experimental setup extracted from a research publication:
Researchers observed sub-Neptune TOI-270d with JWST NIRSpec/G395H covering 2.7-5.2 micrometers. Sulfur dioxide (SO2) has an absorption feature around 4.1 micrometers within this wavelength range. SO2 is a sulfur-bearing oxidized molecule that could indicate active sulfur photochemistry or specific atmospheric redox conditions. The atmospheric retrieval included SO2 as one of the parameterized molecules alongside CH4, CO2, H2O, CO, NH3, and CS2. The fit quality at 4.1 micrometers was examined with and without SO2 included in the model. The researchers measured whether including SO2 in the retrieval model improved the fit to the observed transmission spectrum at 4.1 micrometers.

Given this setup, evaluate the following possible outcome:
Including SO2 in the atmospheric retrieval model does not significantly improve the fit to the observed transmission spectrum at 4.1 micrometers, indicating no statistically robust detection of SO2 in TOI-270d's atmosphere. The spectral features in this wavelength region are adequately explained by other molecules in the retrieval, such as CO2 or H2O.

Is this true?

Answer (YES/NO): NO